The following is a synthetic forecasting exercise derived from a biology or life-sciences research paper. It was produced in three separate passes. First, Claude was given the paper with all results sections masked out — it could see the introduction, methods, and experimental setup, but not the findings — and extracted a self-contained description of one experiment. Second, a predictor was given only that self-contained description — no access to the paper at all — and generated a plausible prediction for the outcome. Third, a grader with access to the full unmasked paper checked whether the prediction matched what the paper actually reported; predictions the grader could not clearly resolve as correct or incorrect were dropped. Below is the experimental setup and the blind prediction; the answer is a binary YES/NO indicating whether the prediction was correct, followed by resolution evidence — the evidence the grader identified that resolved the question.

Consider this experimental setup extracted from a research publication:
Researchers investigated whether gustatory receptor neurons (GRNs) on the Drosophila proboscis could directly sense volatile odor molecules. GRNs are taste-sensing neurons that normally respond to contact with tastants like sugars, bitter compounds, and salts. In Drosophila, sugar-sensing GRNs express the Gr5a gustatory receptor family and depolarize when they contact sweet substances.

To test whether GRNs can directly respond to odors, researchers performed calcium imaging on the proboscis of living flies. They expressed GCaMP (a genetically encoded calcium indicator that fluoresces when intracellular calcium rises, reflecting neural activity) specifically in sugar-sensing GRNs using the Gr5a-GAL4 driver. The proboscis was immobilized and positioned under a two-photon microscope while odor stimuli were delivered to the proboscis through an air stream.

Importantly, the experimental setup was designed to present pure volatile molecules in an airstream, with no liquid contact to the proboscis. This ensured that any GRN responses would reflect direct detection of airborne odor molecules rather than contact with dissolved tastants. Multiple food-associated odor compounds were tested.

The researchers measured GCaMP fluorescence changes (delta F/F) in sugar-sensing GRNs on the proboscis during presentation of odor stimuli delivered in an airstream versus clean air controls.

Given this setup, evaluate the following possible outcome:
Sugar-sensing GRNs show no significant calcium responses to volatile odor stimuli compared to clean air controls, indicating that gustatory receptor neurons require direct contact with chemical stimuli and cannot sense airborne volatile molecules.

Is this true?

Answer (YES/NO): NO